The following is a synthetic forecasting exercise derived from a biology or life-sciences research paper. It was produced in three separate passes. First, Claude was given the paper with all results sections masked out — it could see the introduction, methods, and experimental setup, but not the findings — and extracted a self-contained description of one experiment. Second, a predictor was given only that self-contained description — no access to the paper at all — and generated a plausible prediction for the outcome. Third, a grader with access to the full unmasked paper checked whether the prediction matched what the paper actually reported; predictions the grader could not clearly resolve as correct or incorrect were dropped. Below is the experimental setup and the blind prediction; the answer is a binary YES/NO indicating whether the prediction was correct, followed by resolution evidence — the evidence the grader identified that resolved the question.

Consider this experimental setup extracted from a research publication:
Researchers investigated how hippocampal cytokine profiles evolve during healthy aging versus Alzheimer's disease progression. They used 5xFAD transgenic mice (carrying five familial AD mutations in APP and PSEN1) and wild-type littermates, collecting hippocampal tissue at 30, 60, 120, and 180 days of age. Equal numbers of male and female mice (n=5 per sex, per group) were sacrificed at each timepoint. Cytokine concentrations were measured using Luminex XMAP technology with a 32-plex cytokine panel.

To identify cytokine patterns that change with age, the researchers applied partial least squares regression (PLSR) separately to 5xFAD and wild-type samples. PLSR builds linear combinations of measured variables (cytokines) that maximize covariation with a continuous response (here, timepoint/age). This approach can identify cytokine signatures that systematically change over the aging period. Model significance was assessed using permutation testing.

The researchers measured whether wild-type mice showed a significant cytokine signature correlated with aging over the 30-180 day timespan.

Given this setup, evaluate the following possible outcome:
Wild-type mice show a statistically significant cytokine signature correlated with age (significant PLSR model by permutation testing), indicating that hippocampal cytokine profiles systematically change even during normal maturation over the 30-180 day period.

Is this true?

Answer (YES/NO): YES